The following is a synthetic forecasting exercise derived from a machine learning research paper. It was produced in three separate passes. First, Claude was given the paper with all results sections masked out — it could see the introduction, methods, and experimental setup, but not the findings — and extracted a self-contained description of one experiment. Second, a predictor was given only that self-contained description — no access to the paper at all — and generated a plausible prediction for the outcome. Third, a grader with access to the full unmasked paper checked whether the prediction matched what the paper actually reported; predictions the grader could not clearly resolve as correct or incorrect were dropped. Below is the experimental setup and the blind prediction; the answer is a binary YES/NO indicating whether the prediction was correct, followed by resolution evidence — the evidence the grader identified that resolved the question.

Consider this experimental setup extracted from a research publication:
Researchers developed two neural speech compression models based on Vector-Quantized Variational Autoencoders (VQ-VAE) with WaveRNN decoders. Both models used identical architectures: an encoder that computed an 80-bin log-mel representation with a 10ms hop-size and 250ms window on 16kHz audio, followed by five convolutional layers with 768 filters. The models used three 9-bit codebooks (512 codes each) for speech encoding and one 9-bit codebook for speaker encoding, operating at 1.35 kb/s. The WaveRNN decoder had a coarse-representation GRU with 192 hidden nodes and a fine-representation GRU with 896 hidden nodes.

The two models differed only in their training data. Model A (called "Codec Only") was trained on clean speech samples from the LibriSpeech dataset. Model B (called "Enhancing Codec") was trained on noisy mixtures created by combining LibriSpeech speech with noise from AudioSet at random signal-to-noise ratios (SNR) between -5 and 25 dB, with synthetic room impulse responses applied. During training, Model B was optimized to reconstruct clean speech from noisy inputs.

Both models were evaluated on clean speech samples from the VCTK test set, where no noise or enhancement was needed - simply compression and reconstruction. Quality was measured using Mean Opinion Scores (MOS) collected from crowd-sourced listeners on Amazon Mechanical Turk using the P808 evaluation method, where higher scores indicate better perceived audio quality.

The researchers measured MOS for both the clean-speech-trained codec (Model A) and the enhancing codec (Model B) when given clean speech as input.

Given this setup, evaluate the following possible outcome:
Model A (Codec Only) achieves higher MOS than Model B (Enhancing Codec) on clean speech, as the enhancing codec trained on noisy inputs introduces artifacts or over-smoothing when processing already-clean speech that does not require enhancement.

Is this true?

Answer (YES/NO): NO